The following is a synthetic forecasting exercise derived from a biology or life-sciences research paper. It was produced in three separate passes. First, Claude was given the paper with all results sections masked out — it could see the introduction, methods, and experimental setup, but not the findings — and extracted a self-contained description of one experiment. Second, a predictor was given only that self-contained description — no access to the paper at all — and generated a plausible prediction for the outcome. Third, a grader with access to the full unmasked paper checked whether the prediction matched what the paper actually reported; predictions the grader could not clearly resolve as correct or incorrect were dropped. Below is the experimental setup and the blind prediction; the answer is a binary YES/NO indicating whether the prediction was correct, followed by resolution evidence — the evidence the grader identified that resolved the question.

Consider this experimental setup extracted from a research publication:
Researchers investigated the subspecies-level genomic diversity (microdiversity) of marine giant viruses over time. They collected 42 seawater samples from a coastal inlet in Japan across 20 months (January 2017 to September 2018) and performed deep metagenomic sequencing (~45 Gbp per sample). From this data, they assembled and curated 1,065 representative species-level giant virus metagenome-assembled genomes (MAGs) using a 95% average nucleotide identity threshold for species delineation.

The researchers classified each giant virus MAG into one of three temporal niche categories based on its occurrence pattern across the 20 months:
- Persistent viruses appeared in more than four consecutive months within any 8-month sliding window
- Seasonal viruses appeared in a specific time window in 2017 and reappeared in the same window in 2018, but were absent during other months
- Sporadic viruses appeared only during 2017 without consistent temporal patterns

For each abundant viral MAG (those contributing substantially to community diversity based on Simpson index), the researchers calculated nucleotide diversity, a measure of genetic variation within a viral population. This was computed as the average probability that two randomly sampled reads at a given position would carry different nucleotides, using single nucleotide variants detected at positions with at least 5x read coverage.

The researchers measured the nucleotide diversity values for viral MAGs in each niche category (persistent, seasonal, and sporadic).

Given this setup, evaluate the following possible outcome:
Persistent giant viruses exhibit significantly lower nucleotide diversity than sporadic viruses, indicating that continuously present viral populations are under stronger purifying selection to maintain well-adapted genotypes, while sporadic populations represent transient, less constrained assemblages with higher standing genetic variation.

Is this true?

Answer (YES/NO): NO